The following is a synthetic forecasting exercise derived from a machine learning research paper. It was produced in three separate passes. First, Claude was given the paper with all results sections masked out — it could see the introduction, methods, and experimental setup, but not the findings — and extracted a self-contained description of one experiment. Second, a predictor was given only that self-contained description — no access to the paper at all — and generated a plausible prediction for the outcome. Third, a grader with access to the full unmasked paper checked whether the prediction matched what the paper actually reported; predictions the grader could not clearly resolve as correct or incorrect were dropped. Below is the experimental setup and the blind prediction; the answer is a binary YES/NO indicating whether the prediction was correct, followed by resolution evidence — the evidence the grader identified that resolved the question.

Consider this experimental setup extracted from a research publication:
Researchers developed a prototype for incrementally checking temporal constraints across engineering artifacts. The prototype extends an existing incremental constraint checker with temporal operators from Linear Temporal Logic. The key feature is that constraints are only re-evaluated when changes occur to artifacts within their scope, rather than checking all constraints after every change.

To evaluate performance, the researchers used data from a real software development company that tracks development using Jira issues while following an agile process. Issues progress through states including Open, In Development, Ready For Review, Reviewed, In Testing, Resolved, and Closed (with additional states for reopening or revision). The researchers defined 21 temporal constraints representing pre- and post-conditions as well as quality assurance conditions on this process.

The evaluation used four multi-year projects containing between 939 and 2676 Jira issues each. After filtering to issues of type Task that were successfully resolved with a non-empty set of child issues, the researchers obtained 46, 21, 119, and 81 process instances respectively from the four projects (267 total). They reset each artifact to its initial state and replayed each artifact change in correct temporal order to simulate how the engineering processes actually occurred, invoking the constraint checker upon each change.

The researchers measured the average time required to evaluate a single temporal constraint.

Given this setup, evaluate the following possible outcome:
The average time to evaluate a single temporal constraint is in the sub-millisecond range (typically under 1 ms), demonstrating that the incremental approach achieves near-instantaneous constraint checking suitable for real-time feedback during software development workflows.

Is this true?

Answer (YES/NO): YES